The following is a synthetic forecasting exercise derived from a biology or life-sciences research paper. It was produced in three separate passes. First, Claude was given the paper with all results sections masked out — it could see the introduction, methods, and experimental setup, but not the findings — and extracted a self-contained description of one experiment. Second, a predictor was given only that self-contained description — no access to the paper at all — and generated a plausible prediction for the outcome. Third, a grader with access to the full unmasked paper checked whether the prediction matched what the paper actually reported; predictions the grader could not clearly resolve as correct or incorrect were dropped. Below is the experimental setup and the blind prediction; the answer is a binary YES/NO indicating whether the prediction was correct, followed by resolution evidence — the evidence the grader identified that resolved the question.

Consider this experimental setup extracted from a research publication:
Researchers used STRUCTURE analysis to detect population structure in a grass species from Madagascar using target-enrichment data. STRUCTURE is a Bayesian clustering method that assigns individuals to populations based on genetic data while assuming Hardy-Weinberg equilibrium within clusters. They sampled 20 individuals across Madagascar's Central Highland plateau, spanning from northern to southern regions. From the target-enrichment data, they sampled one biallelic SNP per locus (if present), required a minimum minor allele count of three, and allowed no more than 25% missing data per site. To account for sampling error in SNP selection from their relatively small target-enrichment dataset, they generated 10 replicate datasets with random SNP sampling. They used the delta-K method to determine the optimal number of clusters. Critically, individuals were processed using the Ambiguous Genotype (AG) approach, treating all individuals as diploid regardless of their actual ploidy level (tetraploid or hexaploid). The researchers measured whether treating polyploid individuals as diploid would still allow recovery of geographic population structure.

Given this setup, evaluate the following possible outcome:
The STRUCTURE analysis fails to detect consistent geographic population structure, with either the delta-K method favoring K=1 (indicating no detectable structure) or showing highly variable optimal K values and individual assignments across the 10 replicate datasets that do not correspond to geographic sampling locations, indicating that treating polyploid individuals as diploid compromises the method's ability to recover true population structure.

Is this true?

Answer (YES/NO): NO